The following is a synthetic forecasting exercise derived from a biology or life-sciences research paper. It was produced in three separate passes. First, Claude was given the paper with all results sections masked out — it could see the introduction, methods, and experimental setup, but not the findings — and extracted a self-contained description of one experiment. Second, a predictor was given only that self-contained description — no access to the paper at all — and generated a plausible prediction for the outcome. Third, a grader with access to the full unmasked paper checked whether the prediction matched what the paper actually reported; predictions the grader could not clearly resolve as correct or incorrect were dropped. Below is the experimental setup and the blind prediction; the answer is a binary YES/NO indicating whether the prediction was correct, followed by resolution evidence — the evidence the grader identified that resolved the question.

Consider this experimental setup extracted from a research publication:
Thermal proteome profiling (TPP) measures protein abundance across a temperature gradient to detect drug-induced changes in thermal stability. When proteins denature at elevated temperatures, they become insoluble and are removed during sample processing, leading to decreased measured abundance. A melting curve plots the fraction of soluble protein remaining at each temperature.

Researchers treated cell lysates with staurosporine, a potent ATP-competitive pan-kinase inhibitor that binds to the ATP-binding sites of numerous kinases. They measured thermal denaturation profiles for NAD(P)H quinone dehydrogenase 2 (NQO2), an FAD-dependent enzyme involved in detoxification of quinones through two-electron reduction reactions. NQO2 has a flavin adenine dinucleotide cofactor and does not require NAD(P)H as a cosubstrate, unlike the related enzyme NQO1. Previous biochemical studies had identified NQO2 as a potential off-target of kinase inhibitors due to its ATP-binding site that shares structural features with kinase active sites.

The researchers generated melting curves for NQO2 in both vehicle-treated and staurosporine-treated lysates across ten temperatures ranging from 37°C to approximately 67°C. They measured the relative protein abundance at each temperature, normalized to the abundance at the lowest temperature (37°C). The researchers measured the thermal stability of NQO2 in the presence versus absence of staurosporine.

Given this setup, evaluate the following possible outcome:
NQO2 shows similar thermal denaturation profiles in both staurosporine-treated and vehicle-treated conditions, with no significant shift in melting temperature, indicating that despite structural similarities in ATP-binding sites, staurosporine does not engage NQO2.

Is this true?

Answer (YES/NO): NO